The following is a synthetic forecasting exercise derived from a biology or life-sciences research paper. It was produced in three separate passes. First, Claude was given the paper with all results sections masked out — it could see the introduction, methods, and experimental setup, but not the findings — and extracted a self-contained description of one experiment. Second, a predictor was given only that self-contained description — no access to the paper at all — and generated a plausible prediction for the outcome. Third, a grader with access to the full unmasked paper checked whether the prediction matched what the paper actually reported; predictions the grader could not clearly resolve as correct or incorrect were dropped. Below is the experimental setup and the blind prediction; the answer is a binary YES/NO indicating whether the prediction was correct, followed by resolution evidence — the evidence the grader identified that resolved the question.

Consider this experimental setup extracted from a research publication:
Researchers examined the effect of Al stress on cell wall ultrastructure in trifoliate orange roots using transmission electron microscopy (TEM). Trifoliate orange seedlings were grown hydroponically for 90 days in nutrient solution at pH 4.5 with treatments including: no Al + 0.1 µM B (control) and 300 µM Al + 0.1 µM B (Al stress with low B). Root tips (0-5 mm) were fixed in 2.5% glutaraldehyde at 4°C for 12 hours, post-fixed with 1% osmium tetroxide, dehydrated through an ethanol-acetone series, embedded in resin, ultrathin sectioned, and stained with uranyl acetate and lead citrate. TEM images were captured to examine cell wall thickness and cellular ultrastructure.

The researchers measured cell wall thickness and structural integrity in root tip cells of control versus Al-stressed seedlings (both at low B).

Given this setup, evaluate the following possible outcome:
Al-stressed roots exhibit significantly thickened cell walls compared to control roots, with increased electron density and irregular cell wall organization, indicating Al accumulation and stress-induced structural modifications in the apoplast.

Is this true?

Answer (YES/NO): YES